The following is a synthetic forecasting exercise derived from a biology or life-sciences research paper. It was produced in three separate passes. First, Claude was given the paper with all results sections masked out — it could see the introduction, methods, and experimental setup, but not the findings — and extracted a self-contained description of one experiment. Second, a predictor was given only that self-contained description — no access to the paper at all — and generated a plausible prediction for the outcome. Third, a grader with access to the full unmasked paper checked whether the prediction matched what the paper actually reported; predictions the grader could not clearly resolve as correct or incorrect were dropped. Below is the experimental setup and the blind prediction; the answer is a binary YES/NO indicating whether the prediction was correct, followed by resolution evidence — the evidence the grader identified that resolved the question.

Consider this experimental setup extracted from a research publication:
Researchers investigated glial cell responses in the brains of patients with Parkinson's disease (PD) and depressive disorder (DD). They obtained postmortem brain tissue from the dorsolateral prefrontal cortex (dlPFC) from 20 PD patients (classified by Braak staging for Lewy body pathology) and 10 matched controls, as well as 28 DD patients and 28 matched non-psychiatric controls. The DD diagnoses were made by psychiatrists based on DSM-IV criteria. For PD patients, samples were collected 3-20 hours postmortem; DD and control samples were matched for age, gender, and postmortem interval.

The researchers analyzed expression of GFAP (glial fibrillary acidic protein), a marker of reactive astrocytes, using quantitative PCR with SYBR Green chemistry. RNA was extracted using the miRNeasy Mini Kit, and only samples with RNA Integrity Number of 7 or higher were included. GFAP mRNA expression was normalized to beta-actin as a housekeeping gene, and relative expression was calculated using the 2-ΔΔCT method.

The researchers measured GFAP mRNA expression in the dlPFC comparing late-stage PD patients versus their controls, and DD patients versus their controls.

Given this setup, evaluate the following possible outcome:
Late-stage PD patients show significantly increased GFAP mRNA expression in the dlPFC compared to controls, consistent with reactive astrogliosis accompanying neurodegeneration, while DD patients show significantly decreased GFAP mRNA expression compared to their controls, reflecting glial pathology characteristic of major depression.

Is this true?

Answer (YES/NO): YES